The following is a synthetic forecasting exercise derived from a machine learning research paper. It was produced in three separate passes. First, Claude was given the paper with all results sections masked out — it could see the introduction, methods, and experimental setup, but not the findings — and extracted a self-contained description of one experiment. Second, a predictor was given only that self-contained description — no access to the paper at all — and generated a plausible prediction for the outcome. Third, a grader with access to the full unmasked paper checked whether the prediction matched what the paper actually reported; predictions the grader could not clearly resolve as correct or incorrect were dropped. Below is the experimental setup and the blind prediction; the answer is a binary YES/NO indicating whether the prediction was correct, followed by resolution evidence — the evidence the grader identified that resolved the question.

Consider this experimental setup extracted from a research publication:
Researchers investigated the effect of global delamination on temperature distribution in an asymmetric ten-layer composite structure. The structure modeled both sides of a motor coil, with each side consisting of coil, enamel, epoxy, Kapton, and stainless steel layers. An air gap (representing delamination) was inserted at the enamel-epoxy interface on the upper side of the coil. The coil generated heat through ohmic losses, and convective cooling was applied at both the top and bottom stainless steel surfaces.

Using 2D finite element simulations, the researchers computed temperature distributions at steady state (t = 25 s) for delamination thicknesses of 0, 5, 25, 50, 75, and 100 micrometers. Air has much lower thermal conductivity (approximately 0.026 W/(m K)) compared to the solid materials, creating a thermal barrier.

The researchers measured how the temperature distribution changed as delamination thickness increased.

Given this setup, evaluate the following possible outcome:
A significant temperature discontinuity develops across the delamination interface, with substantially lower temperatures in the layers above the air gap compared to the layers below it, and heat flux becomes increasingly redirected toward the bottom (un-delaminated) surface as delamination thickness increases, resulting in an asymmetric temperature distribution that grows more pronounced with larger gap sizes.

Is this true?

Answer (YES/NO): YES